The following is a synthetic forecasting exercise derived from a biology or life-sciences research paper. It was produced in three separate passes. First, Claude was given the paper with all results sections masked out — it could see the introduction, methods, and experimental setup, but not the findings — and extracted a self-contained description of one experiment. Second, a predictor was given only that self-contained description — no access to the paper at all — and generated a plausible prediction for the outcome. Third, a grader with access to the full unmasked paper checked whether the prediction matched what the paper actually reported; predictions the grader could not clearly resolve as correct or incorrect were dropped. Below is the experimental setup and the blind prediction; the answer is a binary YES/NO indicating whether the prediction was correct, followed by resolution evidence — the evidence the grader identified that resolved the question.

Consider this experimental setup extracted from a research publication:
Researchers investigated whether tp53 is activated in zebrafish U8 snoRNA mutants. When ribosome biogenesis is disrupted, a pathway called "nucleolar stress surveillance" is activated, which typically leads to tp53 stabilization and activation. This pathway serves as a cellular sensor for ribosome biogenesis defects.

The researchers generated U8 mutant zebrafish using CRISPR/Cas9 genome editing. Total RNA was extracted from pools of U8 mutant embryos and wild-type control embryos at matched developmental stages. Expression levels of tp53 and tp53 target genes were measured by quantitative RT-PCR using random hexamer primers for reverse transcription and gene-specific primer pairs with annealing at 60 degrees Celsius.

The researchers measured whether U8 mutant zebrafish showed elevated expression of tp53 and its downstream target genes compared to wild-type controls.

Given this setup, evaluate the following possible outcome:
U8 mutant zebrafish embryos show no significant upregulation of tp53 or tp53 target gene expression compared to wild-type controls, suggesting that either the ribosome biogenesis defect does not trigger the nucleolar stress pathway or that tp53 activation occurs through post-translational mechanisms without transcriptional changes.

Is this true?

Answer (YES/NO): NO